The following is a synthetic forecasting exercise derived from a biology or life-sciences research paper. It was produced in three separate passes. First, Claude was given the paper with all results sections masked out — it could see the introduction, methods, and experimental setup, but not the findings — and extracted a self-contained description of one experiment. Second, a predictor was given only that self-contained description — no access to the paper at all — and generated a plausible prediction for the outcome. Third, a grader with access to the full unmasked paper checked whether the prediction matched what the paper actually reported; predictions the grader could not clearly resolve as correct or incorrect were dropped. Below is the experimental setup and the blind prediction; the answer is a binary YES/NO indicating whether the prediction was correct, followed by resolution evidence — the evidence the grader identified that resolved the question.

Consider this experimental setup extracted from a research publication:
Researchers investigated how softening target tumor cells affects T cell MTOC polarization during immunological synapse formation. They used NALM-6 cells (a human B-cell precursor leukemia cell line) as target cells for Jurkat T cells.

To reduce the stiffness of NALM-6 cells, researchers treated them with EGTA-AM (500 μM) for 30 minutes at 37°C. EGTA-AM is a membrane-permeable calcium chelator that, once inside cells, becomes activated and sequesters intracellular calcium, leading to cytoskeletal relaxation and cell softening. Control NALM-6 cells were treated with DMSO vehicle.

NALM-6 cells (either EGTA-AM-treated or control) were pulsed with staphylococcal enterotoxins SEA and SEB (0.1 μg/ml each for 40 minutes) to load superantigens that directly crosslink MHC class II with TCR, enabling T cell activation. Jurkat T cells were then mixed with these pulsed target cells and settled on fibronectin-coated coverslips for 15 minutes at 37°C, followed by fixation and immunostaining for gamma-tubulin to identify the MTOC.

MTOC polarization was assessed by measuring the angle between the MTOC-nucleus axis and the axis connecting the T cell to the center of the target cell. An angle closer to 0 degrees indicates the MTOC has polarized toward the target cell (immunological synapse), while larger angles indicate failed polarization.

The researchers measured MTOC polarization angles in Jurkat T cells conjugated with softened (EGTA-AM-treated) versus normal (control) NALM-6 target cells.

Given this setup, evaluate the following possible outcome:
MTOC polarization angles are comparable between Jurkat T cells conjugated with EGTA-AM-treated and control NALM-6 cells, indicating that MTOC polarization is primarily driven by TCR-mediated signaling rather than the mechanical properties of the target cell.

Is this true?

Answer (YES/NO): NO